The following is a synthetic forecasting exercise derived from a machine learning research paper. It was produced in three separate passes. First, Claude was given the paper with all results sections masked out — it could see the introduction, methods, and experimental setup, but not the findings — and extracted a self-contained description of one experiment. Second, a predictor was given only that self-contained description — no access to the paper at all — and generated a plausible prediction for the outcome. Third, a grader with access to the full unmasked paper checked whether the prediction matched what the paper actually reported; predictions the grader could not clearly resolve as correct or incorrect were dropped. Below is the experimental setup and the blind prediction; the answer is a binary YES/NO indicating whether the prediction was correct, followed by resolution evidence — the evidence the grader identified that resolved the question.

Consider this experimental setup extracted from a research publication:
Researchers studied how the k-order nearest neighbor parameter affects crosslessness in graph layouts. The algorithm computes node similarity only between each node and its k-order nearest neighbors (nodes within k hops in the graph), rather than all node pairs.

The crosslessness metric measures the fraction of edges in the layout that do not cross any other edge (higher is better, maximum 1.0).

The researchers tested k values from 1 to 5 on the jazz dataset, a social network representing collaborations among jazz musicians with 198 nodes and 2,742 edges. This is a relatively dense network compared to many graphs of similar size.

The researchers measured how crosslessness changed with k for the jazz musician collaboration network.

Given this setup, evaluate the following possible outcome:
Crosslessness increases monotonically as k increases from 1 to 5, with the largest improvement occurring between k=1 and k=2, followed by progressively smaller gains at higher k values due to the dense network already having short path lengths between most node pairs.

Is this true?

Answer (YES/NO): NO